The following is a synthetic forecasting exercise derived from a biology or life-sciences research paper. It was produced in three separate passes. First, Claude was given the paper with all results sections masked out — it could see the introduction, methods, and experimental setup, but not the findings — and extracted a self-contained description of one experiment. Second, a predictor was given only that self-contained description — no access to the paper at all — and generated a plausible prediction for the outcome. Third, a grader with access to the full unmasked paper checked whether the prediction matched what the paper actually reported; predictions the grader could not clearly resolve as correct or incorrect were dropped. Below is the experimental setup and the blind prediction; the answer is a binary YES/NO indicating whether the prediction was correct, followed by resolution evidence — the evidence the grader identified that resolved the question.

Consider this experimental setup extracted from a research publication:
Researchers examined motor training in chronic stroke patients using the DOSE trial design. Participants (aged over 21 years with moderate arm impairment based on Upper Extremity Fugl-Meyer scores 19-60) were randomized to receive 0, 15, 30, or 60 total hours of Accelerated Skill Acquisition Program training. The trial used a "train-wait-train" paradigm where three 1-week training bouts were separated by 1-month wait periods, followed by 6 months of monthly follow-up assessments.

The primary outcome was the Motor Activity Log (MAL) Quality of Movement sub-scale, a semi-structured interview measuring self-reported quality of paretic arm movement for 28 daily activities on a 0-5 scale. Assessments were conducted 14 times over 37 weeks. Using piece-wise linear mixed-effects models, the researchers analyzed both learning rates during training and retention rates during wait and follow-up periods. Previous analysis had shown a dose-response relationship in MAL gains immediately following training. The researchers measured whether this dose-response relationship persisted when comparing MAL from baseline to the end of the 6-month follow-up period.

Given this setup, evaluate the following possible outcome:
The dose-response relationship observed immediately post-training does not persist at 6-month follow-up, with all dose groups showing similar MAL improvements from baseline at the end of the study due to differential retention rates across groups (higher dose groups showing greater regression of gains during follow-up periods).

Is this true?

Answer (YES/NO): YES